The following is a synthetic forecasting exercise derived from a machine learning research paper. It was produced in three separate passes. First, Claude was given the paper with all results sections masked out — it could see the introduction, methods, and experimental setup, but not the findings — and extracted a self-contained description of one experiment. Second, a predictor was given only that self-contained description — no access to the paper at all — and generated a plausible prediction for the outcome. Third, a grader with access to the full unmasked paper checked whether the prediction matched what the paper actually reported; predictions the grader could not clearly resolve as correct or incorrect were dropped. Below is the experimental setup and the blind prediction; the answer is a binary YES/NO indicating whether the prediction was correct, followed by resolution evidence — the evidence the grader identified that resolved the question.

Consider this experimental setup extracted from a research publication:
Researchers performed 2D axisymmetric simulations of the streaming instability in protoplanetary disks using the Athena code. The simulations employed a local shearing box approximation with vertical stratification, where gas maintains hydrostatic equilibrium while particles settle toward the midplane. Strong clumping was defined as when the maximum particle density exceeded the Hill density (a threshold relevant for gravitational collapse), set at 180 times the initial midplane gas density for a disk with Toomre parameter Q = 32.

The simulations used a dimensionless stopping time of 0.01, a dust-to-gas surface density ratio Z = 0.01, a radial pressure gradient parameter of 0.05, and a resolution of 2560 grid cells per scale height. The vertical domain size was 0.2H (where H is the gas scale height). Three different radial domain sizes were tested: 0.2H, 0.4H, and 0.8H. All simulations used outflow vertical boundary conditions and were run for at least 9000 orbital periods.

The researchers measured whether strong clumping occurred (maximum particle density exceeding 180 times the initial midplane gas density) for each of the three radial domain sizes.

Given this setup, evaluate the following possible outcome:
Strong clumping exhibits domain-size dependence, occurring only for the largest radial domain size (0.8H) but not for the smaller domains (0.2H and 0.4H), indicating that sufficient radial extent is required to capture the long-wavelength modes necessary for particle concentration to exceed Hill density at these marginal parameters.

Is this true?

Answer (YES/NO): NO